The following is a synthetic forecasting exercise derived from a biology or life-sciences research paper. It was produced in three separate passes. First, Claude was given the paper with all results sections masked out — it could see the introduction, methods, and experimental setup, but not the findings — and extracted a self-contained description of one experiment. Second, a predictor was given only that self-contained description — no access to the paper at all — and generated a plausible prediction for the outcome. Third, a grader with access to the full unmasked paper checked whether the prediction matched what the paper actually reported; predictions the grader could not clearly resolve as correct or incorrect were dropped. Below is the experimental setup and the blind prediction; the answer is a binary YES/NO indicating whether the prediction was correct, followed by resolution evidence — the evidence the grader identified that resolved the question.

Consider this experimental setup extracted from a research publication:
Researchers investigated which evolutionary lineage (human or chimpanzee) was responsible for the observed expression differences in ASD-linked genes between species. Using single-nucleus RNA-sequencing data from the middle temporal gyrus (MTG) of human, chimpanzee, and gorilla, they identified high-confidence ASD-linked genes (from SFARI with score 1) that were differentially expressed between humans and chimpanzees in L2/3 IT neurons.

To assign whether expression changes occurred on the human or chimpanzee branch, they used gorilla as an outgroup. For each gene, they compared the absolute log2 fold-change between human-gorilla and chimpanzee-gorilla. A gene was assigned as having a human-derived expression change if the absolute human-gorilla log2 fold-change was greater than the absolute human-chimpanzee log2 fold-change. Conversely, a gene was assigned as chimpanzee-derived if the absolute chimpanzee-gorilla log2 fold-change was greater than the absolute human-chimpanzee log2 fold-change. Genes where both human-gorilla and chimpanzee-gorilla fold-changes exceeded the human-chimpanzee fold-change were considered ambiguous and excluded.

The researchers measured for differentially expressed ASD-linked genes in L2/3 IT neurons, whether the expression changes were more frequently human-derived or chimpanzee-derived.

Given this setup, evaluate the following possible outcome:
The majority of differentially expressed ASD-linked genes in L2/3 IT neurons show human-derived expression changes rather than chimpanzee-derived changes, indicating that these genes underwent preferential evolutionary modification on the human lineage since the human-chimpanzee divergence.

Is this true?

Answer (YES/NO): YES